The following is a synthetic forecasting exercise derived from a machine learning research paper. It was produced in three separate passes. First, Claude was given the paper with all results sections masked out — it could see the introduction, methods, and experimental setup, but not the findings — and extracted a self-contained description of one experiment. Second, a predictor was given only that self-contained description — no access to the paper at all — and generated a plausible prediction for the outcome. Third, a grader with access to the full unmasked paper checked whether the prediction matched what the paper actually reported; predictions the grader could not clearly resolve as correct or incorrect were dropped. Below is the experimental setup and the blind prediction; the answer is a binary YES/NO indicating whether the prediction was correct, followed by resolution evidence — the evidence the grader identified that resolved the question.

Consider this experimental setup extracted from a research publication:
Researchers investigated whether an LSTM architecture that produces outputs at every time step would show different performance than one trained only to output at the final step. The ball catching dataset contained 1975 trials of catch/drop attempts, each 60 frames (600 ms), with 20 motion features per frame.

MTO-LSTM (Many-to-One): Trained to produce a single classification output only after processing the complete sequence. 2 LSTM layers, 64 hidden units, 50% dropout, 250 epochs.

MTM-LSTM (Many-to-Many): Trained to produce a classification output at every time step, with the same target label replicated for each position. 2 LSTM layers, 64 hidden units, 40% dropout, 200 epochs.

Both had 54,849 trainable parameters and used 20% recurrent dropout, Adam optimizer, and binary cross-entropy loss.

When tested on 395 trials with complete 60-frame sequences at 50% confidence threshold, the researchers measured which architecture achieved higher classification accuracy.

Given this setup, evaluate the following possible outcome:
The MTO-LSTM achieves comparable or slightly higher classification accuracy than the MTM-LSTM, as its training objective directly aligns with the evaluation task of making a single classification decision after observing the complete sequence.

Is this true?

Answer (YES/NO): NO